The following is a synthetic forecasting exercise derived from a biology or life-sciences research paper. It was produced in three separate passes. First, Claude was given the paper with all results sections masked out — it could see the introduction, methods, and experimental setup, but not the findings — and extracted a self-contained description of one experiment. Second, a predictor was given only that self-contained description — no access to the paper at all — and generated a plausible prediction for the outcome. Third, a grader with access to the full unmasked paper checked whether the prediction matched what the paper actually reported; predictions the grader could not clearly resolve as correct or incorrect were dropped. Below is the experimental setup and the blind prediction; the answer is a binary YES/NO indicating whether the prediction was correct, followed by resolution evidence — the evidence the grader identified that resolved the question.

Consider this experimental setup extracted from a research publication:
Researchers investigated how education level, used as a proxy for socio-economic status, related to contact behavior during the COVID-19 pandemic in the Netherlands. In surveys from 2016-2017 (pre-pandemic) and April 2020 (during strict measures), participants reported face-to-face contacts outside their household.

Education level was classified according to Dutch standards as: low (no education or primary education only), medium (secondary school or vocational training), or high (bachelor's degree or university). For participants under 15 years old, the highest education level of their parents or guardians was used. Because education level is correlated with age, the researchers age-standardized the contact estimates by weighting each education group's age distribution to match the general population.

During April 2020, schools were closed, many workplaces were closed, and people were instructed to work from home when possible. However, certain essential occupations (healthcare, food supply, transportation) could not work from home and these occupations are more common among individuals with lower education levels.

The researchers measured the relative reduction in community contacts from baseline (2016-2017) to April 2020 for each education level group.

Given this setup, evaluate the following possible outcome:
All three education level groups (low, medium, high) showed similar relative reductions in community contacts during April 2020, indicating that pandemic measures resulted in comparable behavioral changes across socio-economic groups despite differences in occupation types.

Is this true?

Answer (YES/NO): NO